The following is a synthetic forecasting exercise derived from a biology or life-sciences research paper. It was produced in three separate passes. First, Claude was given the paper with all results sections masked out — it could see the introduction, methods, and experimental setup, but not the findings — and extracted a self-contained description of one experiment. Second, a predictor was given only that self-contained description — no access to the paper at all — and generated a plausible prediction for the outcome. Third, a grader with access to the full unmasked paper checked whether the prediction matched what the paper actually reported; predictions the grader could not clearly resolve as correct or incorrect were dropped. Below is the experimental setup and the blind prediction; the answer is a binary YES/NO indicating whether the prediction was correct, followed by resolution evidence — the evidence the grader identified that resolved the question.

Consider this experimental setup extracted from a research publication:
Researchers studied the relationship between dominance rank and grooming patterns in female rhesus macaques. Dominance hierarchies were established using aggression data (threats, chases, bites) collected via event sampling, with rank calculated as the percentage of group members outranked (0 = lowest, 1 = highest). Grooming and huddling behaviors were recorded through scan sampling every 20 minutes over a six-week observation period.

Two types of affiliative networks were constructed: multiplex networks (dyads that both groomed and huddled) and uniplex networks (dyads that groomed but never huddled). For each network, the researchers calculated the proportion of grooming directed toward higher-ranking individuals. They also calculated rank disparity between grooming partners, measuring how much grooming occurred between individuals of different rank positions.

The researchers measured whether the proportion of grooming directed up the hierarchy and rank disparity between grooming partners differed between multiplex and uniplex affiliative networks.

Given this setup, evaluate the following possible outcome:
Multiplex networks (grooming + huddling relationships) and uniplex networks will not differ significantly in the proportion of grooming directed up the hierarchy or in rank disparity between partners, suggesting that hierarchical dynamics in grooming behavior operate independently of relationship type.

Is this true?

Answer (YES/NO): NO